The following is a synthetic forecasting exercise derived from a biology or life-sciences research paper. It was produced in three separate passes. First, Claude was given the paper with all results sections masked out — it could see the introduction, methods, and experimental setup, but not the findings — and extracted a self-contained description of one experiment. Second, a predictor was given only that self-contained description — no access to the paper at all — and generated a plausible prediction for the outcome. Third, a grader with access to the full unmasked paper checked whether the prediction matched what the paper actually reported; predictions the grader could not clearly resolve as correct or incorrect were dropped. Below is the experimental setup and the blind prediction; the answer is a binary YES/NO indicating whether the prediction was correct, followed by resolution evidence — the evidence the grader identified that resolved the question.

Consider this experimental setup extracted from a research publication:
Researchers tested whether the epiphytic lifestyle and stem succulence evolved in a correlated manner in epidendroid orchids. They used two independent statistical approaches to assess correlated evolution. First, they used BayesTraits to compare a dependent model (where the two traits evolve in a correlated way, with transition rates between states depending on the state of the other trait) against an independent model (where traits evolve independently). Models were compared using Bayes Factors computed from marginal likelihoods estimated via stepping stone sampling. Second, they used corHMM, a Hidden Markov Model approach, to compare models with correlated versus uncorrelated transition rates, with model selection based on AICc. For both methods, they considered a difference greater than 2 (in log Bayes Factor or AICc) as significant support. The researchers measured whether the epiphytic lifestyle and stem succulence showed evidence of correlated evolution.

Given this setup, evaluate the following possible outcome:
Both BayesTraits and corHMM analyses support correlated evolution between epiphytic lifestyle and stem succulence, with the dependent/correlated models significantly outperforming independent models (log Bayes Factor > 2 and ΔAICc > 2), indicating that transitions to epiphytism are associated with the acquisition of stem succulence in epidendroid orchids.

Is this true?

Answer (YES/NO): NO